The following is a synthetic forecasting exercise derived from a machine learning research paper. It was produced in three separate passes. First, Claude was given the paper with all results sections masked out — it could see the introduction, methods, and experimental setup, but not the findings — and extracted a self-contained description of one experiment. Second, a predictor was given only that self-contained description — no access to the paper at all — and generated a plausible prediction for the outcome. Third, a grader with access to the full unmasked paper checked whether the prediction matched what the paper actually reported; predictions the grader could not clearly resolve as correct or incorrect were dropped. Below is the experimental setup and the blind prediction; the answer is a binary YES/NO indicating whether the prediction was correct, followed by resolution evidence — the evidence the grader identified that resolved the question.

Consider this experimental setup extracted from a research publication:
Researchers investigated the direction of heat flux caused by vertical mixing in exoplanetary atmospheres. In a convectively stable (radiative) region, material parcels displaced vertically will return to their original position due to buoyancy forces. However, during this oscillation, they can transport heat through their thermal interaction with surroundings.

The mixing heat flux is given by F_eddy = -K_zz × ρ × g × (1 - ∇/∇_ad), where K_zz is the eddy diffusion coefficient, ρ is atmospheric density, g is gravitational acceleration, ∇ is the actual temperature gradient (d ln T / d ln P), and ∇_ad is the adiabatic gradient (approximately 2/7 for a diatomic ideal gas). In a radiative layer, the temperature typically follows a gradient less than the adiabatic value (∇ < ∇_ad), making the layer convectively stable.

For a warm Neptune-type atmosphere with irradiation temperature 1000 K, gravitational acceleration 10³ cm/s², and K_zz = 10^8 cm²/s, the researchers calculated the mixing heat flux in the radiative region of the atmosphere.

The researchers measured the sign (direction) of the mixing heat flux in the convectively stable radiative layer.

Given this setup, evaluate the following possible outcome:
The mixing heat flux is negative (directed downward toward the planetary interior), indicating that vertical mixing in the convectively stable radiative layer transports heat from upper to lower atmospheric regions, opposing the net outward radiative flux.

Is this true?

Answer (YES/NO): YES